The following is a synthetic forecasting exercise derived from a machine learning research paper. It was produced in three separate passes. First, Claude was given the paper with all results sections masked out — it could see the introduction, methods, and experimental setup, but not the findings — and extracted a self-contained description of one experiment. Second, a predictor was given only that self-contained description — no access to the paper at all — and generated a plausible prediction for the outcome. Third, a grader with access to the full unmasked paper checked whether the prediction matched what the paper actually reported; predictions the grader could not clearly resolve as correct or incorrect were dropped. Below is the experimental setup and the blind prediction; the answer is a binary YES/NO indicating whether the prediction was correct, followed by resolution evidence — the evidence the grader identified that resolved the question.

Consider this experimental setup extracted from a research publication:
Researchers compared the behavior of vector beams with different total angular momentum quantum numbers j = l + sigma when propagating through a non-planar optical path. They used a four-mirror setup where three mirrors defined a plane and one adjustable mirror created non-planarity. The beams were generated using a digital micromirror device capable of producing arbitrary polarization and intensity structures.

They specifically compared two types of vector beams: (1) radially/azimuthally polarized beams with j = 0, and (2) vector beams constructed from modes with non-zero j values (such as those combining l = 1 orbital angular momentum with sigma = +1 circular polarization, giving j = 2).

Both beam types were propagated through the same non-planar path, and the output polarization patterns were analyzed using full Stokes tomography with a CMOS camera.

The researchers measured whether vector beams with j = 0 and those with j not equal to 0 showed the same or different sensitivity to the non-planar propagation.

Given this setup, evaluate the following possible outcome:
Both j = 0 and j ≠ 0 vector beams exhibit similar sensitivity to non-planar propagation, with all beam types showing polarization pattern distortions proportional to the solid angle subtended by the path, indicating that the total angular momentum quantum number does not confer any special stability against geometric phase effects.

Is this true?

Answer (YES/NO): NO